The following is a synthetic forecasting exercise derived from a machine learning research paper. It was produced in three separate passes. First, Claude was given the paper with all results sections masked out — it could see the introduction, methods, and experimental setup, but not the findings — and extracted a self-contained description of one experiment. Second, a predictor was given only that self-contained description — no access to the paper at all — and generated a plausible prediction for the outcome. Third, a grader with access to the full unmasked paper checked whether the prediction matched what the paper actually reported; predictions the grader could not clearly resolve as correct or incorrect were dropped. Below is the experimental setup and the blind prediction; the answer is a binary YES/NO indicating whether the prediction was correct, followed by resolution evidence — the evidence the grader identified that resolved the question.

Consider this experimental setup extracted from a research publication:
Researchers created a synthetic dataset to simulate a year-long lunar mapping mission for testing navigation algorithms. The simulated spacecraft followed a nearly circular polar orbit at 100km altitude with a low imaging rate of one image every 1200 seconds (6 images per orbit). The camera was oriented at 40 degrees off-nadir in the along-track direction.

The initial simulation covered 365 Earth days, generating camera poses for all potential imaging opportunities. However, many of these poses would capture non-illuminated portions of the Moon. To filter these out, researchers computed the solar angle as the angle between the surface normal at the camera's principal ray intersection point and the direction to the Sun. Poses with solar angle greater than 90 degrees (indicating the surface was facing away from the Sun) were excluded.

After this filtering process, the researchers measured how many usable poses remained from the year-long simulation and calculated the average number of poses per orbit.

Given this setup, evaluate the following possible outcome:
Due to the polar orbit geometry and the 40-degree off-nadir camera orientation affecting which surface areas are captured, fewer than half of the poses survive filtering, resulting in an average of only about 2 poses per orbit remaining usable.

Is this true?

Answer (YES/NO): NO